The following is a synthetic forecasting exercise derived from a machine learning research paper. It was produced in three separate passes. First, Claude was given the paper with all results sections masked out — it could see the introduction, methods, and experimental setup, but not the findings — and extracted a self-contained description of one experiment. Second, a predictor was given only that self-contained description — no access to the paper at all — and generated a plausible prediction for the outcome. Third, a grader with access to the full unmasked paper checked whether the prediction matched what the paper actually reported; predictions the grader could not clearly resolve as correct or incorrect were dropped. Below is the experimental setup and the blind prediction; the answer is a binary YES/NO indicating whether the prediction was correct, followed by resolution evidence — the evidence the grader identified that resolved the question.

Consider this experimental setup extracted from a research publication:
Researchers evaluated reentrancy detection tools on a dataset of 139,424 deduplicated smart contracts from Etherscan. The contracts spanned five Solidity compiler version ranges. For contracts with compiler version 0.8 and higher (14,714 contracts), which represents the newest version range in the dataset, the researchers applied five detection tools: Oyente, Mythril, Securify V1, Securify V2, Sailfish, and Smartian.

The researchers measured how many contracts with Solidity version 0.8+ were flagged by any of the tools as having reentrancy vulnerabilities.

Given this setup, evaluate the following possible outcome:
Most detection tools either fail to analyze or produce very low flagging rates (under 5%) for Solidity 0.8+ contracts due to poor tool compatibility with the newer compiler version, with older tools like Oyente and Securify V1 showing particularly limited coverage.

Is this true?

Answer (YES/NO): YES